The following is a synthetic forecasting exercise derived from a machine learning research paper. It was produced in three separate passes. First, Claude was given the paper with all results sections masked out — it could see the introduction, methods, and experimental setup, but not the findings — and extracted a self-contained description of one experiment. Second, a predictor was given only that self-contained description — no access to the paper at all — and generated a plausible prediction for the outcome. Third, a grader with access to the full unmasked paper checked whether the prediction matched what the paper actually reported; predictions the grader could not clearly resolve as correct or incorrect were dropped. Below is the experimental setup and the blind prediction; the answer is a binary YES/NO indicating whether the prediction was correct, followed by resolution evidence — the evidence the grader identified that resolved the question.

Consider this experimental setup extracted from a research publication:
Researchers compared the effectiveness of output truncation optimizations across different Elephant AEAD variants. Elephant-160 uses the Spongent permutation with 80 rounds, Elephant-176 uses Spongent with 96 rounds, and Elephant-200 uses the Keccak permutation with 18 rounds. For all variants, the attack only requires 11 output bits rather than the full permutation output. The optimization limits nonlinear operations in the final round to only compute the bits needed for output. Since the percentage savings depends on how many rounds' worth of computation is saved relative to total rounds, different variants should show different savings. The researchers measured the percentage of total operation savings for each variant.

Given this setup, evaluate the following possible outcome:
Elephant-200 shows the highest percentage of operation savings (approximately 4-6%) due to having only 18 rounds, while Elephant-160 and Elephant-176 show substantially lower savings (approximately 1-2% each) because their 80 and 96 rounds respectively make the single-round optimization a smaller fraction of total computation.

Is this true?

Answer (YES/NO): NO